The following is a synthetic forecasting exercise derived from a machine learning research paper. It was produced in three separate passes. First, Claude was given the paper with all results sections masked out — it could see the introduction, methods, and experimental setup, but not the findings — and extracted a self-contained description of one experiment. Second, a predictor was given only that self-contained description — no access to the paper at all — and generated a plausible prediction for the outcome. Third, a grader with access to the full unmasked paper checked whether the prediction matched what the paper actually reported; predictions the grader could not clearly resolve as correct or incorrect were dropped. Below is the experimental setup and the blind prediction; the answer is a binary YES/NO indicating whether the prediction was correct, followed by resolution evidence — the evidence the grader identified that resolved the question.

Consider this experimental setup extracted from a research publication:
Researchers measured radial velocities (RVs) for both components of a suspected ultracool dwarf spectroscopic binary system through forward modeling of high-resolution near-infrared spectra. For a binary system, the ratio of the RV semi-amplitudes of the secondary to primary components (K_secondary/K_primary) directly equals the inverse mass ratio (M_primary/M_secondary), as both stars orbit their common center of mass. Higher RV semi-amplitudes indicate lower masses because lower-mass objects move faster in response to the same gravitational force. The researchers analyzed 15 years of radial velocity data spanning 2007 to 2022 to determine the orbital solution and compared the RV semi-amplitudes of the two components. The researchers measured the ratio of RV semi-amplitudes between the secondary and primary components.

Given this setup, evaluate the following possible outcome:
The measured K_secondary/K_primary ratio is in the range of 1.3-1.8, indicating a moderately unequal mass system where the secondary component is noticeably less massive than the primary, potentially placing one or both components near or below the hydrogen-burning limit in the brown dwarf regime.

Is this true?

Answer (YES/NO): NO